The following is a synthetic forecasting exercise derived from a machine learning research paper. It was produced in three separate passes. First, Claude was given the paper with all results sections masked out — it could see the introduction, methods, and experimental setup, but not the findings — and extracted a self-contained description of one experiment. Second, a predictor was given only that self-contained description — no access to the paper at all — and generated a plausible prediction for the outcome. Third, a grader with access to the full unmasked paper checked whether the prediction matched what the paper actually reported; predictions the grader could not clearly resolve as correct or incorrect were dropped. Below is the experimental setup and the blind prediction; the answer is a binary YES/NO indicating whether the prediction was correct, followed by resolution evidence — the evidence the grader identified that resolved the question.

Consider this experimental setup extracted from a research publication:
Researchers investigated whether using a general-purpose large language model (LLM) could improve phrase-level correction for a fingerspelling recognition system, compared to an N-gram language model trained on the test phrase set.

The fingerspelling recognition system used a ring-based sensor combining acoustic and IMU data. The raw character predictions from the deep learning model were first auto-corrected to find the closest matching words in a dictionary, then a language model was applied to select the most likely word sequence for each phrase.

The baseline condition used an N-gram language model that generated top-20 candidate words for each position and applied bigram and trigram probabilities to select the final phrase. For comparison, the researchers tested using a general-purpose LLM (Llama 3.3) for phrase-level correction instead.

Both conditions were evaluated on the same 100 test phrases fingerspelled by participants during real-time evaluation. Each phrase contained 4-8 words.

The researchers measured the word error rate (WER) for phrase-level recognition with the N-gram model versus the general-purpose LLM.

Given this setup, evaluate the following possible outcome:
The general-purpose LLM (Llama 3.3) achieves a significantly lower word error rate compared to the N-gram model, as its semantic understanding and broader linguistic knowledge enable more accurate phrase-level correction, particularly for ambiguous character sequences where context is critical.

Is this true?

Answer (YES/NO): NO